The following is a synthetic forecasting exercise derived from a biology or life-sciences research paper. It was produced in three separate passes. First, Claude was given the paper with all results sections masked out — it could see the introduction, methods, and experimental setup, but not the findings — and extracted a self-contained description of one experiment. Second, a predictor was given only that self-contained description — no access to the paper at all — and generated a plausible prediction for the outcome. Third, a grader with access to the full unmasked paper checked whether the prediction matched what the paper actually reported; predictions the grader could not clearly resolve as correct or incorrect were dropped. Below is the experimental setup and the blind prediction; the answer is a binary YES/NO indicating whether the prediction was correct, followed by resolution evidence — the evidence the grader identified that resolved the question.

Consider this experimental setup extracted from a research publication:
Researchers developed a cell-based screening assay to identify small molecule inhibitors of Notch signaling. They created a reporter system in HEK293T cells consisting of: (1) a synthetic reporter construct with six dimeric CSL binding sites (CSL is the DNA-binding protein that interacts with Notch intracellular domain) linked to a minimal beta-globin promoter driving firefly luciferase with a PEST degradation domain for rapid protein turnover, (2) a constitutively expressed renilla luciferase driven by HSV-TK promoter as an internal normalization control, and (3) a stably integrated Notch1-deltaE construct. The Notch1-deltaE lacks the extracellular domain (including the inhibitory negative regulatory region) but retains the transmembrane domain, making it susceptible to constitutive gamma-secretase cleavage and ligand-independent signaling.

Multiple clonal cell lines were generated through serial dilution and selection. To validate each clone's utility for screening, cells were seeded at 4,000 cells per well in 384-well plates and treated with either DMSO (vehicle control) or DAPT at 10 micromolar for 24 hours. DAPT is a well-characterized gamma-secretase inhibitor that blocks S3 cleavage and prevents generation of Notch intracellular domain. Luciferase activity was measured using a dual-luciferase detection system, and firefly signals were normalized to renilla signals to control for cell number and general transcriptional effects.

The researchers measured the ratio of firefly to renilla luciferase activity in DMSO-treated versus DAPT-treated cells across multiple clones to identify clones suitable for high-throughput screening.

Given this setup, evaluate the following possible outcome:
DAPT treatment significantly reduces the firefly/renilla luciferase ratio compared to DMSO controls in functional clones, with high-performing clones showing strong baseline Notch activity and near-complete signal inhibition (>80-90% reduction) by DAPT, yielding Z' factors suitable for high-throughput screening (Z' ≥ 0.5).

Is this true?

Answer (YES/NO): NO